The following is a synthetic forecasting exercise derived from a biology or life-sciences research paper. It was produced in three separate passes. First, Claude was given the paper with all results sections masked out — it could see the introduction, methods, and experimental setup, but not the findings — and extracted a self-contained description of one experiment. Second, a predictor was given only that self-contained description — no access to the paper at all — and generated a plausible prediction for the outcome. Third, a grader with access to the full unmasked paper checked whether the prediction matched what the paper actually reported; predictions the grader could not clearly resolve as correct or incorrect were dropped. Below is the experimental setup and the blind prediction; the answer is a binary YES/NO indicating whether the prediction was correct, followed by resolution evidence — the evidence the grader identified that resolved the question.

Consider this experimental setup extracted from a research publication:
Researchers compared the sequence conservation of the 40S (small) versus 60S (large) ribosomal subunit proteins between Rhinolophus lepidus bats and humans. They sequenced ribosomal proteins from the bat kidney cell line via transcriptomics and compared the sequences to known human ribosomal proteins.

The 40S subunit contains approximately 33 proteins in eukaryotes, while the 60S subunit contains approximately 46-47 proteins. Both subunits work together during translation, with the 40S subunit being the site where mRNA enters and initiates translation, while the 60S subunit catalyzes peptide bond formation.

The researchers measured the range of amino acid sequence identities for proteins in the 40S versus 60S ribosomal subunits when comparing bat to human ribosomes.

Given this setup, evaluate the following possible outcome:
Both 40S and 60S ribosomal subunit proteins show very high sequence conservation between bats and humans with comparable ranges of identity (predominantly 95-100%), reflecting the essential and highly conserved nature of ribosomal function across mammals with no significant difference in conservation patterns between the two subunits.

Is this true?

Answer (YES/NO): NO